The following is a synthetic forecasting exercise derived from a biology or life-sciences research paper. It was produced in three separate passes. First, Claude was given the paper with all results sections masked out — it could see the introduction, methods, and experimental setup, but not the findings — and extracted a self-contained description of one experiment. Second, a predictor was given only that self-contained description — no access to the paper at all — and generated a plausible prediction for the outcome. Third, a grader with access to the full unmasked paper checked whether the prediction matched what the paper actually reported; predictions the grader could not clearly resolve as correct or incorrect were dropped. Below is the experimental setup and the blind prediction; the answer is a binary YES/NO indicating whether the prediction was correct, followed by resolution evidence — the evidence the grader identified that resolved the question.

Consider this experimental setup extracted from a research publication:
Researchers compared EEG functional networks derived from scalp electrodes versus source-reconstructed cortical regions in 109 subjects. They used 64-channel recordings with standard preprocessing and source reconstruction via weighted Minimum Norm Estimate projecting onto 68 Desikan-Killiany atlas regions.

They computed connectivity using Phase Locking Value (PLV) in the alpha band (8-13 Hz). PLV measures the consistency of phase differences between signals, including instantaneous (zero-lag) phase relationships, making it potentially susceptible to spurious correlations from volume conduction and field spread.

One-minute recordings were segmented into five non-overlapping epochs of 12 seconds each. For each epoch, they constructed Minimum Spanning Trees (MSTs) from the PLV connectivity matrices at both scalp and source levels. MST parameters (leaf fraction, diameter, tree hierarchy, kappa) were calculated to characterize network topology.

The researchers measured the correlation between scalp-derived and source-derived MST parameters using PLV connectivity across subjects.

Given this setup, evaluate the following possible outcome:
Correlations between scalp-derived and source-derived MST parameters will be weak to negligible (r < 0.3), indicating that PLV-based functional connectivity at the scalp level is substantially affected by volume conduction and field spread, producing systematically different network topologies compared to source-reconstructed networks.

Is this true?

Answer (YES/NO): YES